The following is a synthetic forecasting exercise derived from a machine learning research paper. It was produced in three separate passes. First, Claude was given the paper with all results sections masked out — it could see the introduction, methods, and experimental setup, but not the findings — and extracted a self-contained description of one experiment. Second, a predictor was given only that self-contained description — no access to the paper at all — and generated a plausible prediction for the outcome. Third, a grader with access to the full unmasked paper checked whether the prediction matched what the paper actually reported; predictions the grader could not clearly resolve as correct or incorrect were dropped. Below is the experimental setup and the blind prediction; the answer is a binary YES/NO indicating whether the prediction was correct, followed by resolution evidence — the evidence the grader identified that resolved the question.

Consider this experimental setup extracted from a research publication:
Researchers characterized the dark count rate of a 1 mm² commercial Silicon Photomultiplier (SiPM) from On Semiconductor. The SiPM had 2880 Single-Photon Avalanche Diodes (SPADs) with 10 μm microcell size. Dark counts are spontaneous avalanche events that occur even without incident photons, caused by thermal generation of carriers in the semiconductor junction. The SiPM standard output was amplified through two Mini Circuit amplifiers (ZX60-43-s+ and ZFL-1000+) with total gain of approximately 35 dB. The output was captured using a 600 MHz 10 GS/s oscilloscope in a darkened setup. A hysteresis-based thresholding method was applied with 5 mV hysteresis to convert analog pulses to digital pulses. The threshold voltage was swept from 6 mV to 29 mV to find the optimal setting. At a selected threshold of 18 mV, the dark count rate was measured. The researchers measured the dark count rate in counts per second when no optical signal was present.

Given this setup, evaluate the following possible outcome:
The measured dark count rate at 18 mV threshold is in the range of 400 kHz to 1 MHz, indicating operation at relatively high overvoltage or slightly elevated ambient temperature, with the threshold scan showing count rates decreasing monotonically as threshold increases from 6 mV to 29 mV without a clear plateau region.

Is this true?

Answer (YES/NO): NO